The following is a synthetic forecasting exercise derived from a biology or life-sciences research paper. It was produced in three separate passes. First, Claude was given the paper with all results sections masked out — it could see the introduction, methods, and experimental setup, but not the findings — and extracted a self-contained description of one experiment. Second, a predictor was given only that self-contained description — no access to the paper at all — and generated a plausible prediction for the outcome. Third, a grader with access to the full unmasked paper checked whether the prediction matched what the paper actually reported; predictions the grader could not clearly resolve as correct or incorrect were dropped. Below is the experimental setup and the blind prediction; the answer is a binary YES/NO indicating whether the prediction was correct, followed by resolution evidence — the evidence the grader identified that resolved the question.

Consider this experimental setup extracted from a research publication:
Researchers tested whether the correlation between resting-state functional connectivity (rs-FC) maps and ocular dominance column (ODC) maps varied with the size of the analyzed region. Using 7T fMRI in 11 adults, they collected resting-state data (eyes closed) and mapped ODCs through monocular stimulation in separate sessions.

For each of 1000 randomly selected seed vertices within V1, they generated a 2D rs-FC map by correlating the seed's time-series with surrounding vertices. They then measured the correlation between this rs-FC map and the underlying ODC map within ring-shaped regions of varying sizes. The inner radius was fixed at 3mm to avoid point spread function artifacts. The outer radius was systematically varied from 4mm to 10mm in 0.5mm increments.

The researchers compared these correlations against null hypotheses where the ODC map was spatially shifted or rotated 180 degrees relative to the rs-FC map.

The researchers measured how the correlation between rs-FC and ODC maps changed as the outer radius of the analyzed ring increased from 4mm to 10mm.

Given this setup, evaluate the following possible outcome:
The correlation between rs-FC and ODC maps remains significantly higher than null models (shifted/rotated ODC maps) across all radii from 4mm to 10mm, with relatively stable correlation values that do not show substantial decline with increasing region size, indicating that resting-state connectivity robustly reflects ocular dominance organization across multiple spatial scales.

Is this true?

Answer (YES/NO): NO